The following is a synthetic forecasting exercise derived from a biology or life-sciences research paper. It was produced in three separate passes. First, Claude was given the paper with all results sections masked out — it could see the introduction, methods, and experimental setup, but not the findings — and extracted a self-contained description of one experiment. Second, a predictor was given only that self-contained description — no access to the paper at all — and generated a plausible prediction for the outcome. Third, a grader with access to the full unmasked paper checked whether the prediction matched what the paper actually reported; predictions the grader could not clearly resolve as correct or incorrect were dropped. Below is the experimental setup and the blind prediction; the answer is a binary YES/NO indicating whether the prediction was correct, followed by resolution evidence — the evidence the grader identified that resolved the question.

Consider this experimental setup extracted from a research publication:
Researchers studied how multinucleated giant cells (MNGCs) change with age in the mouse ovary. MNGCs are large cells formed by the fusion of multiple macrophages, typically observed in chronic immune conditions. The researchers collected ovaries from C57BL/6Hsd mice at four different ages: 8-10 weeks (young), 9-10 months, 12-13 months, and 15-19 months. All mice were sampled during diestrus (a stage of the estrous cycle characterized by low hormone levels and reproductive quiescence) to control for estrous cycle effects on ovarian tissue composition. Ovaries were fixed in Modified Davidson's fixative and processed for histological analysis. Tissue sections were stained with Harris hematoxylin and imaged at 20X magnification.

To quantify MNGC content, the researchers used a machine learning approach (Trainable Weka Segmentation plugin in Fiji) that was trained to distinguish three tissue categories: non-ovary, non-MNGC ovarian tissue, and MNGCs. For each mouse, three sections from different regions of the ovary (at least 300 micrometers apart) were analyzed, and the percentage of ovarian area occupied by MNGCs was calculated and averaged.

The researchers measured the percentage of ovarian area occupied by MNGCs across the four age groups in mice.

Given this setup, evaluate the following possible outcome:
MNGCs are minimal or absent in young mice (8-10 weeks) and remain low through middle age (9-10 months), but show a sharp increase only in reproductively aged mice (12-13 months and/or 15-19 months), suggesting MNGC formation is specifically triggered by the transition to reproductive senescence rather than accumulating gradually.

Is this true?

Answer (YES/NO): NO